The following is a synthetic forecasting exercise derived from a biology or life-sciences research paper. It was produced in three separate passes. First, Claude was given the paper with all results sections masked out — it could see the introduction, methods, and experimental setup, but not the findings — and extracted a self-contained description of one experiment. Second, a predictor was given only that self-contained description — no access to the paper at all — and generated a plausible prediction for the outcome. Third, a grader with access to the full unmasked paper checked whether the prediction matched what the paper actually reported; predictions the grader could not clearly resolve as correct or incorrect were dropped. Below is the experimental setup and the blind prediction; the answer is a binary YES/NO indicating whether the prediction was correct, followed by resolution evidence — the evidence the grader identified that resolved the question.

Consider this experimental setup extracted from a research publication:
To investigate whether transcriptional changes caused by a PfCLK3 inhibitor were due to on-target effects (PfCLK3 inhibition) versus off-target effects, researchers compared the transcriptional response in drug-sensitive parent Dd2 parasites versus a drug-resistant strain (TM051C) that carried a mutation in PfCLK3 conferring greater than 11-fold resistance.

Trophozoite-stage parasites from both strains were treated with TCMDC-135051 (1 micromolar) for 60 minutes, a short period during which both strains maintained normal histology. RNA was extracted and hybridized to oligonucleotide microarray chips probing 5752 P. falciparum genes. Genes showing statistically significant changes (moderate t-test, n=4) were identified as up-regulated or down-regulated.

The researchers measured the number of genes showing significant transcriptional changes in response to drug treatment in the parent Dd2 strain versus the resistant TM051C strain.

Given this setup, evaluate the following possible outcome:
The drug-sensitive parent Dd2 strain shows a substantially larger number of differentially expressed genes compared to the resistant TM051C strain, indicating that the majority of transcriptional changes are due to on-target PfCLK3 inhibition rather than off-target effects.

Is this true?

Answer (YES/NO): YES